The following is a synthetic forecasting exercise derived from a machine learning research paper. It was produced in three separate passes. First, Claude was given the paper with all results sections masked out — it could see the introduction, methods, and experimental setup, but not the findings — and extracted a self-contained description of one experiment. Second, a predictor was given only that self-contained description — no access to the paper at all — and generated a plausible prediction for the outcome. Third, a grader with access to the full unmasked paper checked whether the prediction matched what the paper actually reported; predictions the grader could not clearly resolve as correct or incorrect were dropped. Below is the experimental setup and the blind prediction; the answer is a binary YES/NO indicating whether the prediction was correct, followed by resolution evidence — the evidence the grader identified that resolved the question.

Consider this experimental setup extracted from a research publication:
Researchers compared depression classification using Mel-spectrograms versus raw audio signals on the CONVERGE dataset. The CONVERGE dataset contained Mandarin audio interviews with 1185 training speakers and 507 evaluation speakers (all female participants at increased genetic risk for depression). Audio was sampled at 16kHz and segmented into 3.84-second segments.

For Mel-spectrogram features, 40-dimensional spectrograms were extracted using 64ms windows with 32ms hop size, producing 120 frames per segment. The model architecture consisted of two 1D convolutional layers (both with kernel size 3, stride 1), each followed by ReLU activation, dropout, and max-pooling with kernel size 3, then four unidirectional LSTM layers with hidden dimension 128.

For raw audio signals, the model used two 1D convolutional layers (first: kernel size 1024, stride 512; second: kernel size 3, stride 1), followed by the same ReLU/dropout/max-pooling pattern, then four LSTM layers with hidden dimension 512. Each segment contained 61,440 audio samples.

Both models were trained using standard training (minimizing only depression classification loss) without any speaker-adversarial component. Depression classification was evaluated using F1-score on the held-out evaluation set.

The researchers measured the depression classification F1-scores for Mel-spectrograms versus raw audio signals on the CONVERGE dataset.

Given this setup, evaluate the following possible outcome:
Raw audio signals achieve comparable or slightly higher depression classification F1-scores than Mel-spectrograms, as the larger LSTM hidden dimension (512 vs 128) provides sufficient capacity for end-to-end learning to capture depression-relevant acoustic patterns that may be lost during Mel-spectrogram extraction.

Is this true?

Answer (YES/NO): NO